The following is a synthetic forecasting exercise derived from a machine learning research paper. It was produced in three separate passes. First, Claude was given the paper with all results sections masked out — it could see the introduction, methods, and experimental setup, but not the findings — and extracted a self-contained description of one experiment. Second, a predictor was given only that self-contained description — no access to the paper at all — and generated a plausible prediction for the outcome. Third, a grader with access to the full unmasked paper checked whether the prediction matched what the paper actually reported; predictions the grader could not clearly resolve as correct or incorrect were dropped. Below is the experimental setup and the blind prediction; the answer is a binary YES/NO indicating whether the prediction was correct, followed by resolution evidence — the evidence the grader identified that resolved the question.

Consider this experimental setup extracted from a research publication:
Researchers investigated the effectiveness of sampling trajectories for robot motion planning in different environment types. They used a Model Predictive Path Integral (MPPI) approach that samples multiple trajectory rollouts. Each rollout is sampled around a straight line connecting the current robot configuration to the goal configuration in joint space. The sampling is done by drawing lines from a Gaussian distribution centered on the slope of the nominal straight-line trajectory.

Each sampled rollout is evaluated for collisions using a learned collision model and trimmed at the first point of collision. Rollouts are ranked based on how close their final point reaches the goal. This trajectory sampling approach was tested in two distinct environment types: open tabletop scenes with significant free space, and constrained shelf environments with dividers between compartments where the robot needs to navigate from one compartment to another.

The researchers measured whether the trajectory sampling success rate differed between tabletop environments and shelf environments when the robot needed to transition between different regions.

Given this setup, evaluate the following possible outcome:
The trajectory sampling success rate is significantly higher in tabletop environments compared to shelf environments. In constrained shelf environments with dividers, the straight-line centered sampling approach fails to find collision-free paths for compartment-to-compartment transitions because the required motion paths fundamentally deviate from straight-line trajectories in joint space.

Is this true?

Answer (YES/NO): YES